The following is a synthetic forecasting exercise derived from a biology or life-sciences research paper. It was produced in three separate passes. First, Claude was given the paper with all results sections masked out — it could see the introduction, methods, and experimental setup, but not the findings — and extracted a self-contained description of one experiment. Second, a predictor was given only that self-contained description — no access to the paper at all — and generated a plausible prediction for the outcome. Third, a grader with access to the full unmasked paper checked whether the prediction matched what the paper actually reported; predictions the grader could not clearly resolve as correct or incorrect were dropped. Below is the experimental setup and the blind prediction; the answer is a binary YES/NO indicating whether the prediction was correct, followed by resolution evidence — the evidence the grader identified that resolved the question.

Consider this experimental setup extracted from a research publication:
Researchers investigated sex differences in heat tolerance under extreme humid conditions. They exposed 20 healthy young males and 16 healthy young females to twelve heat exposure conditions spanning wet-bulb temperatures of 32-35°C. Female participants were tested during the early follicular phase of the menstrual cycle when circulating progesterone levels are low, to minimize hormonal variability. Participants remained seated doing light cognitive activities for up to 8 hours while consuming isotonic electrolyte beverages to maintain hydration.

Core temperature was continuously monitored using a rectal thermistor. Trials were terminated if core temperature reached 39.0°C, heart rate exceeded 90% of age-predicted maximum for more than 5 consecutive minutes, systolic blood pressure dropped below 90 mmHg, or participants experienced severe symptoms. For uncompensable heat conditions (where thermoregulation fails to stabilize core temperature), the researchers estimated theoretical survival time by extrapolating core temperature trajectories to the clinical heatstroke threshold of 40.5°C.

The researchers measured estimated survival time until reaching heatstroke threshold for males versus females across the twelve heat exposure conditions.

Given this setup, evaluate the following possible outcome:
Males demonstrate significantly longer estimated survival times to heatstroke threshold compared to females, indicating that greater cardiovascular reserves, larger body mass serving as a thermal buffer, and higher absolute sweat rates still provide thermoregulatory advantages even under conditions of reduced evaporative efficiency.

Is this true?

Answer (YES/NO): NO